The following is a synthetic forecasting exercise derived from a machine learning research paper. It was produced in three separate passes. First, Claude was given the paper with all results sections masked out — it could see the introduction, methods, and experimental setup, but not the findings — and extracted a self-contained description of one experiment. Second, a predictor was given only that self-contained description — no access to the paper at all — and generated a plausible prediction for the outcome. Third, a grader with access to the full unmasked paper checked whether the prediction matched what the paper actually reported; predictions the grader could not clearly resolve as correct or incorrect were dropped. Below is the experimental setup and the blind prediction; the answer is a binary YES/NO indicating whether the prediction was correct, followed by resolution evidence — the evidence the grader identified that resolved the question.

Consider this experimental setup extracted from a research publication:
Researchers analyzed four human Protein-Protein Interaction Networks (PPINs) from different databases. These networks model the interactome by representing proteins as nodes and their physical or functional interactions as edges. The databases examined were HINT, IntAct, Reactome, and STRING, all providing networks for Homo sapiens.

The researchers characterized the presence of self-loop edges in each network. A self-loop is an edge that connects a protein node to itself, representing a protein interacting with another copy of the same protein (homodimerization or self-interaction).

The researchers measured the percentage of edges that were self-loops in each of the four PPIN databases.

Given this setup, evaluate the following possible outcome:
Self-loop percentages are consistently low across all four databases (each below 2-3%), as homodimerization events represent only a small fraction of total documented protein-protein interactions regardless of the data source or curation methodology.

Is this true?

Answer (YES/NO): NO